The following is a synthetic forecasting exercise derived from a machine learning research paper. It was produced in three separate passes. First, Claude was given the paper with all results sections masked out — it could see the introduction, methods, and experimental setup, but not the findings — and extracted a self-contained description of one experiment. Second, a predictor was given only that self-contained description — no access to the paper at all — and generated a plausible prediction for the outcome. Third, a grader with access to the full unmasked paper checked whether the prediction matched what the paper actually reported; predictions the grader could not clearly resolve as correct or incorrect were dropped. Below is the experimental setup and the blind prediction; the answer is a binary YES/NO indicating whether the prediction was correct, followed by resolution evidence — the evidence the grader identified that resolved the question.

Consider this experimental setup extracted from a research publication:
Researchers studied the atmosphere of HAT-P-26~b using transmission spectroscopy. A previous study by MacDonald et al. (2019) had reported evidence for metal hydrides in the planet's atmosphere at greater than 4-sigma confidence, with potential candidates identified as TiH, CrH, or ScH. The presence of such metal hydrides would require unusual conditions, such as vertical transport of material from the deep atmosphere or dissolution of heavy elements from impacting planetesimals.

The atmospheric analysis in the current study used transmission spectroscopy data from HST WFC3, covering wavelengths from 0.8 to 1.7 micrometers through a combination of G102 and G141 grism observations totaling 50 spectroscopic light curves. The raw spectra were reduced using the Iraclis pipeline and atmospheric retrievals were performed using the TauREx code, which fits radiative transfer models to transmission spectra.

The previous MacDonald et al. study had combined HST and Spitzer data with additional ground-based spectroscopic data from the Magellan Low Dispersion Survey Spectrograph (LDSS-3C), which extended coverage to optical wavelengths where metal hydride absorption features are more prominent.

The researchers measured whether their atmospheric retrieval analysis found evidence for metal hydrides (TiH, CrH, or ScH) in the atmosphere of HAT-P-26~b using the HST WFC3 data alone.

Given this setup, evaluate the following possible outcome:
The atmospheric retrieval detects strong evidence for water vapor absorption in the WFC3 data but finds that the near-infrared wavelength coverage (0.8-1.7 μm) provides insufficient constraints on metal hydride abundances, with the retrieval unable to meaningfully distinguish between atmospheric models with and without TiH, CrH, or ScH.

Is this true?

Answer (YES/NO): YES